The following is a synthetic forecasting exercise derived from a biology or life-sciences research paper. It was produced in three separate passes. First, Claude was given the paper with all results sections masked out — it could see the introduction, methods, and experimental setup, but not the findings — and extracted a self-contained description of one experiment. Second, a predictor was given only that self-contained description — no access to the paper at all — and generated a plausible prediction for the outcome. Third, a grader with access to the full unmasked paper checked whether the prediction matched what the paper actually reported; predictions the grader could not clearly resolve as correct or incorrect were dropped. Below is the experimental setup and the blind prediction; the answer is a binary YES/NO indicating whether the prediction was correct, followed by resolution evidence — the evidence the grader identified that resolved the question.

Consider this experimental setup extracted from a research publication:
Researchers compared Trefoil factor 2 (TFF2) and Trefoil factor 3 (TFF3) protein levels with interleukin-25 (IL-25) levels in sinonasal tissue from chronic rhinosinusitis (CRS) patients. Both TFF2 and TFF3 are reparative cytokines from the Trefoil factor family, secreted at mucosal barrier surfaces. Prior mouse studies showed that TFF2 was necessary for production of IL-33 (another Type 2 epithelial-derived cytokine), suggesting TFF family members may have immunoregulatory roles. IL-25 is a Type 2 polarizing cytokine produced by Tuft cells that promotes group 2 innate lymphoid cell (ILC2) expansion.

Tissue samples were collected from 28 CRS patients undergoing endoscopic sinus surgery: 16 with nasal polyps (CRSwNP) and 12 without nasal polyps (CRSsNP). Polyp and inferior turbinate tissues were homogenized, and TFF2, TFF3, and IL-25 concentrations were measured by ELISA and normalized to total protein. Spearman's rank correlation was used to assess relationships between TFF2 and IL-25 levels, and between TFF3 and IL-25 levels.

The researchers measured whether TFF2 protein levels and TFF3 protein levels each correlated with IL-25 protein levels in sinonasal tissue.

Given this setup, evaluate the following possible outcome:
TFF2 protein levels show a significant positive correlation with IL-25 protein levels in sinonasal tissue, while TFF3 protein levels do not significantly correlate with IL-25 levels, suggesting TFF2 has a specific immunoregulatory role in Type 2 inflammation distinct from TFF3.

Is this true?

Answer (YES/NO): NO